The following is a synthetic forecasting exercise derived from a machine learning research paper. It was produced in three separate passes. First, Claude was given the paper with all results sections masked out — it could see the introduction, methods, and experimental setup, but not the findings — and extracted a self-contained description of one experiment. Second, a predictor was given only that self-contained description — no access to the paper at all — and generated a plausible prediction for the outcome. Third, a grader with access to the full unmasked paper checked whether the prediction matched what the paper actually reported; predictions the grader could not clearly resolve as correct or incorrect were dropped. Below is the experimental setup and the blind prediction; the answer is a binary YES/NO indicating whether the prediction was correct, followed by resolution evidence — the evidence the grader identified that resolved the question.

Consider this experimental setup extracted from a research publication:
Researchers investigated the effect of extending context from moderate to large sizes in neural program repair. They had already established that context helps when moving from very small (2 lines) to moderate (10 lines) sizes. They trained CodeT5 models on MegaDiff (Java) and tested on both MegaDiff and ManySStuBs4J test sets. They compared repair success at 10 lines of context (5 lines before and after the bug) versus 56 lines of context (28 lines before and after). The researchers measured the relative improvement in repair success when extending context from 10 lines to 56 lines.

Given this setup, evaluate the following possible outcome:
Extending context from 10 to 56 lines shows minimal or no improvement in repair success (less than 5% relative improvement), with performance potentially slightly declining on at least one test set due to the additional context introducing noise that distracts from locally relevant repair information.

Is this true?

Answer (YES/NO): NO